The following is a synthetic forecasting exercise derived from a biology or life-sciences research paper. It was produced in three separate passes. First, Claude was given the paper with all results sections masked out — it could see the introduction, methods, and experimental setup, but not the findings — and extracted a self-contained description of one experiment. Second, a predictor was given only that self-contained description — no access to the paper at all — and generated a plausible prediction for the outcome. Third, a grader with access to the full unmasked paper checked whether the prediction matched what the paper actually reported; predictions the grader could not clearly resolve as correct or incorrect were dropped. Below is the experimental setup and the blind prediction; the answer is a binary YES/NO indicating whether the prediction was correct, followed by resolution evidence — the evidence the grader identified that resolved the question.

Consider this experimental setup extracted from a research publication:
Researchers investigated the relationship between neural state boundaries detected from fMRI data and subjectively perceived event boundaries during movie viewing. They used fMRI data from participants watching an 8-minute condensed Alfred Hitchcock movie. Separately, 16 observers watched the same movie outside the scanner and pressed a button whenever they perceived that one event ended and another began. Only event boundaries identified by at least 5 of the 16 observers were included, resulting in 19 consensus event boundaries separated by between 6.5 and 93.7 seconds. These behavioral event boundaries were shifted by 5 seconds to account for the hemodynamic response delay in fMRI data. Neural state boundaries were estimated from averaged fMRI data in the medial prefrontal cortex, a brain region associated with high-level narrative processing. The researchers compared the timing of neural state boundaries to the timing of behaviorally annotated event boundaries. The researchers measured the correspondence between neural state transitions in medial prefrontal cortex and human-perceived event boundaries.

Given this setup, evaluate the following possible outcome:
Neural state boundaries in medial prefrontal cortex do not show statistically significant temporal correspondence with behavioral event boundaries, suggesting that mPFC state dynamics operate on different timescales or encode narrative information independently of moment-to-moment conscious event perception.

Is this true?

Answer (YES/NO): NO